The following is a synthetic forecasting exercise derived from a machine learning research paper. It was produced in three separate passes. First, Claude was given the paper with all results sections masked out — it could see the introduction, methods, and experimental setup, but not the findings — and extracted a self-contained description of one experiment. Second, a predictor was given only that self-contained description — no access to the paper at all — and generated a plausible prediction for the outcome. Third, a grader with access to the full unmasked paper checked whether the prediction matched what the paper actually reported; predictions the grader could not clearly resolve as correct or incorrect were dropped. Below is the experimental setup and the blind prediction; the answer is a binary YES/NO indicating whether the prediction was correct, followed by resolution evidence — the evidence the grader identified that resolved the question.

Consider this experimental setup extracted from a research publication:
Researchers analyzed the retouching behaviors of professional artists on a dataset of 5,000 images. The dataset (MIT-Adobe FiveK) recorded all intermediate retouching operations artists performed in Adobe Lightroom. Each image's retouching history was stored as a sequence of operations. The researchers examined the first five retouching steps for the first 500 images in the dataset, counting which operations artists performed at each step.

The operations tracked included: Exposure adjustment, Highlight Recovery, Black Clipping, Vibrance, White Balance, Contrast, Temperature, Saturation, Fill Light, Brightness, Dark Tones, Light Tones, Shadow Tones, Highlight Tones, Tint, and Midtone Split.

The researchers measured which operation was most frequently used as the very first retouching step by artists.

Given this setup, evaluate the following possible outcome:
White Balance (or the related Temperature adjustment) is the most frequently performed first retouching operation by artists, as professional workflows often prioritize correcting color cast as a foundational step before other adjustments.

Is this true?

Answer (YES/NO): NO